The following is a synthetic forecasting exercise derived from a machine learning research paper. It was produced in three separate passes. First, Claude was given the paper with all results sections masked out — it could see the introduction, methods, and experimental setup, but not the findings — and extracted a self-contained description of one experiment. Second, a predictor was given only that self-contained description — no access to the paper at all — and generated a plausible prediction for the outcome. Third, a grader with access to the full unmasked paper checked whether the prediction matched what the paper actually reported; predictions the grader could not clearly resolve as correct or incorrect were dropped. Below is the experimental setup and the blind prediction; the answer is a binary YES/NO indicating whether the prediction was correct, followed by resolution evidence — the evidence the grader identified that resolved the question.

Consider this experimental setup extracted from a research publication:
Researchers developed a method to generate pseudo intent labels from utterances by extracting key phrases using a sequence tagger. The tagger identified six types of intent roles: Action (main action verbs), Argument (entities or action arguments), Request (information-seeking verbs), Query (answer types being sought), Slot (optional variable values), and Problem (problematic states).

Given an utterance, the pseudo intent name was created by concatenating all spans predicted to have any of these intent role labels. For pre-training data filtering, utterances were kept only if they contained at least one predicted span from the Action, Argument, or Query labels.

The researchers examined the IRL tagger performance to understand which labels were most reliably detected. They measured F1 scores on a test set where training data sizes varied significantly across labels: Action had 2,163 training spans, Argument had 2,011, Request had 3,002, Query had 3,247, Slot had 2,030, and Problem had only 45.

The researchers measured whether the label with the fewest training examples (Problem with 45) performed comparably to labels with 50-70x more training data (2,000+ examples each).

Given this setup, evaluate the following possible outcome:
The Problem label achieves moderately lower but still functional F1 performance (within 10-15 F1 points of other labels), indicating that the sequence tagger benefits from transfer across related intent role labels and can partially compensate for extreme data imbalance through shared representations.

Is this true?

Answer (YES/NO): NO